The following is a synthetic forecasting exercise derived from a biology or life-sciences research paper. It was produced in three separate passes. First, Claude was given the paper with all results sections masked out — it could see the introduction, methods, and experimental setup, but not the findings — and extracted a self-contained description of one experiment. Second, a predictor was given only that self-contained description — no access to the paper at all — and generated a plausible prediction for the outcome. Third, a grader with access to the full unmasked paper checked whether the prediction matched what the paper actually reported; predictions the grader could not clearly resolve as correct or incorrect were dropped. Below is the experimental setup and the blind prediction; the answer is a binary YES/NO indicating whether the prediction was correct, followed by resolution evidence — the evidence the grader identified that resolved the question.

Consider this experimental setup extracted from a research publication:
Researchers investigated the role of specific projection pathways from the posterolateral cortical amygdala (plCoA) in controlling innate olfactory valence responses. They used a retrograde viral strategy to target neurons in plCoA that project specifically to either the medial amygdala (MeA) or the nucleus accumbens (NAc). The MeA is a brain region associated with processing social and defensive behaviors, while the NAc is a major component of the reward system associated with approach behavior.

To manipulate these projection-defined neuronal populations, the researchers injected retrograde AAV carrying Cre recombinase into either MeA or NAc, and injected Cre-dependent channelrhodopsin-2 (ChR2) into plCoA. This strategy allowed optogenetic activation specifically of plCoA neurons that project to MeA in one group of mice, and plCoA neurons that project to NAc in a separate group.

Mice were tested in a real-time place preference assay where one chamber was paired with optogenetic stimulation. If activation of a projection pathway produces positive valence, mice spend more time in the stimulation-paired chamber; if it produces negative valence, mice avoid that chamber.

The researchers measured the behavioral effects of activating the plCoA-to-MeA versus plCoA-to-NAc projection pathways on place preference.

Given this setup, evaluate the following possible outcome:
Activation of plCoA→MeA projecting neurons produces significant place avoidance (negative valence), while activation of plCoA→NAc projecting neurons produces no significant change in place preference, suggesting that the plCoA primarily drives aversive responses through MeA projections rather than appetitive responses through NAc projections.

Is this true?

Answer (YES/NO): NO